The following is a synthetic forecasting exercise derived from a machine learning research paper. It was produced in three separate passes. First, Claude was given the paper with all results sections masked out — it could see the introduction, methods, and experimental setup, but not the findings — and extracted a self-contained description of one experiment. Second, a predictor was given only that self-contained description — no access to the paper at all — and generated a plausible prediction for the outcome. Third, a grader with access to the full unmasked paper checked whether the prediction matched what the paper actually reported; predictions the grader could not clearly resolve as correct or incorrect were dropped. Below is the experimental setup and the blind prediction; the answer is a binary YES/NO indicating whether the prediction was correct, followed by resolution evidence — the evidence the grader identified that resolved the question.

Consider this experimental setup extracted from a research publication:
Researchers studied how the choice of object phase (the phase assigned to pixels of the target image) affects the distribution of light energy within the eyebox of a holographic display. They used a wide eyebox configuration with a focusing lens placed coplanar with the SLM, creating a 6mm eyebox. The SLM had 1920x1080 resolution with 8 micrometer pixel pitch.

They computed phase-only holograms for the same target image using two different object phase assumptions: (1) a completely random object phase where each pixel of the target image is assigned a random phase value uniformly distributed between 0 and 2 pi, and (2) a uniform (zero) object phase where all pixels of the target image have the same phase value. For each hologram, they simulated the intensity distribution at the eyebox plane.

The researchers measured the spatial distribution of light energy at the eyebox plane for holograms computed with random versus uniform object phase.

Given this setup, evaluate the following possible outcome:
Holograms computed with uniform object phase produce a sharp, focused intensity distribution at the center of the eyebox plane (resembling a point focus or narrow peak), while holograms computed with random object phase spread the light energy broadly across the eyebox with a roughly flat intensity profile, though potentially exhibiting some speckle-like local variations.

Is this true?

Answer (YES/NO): YES